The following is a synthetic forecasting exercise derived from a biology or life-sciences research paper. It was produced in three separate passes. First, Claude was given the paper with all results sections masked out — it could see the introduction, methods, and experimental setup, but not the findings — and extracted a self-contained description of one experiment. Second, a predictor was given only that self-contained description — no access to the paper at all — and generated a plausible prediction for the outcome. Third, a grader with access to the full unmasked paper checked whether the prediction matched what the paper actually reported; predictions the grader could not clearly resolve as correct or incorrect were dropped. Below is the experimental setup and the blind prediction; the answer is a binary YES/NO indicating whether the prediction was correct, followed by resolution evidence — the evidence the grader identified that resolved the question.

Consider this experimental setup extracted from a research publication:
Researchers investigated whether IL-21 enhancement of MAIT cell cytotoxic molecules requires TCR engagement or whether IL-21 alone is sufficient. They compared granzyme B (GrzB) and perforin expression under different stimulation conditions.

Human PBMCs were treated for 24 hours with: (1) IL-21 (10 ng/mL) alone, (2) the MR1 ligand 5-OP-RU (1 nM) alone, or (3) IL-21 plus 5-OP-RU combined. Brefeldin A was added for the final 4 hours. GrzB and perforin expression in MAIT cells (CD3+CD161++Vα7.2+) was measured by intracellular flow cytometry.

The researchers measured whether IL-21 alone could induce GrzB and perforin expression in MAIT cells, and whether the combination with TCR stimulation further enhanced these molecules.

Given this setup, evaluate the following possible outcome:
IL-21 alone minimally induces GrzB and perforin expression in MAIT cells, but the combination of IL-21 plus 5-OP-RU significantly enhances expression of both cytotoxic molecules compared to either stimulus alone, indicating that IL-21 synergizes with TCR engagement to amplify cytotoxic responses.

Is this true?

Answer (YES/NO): NO